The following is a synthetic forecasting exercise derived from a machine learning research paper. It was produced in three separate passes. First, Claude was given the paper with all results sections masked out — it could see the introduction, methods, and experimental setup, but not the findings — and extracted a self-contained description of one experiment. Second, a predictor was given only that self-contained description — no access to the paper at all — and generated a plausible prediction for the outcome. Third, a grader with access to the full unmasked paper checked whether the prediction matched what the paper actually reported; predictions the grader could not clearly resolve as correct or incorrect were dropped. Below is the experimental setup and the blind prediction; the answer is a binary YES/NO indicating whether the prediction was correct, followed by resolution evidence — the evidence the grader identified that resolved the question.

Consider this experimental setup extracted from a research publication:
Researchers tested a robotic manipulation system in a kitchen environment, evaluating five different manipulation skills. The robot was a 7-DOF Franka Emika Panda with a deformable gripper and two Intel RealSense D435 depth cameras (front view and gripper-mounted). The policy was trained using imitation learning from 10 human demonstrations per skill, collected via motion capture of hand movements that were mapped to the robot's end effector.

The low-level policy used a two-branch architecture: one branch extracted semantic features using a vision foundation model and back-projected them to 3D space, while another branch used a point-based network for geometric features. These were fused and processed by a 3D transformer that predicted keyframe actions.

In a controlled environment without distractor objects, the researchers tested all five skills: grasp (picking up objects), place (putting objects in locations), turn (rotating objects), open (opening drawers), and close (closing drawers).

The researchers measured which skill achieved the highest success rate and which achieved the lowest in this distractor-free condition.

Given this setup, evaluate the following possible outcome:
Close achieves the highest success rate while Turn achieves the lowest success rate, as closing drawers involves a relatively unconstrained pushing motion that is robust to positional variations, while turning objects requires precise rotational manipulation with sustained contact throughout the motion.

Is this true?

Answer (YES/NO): NO